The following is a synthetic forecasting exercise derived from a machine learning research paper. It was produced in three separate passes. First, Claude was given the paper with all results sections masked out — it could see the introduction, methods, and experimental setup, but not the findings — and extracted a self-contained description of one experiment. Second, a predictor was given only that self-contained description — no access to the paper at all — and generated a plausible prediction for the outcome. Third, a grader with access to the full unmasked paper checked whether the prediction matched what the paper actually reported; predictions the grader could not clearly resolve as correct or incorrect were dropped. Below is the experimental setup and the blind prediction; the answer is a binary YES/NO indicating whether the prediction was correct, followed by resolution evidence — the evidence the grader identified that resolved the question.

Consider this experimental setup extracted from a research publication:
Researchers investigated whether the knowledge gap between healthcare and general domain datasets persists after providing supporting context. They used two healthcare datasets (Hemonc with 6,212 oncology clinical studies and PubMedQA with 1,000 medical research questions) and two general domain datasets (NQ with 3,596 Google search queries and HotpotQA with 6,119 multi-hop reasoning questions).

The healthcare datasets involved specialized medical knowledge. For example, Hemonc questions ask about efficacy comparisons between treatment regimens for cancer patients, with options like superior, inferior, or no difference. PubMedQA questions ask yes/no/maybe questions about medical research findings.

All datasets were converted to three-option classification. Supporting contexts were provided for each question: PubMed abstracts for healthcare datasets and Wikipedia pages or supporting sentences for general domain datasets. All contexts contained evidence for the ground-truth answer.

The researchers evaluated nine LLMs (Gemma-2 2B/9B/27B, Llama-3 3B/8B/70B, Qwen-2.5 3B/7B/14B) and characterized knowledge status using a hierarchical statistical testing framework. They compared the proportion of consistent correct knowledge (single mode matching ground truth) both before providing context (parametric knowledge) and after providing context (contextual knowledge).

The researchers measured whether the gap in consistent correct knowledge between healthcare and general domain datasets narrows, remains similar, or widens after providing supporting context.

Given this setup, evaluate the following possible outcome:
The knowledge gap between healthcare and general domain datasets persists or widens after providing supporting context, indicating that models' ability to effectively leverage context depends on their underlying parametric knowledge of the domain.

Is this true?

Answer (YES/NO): YES